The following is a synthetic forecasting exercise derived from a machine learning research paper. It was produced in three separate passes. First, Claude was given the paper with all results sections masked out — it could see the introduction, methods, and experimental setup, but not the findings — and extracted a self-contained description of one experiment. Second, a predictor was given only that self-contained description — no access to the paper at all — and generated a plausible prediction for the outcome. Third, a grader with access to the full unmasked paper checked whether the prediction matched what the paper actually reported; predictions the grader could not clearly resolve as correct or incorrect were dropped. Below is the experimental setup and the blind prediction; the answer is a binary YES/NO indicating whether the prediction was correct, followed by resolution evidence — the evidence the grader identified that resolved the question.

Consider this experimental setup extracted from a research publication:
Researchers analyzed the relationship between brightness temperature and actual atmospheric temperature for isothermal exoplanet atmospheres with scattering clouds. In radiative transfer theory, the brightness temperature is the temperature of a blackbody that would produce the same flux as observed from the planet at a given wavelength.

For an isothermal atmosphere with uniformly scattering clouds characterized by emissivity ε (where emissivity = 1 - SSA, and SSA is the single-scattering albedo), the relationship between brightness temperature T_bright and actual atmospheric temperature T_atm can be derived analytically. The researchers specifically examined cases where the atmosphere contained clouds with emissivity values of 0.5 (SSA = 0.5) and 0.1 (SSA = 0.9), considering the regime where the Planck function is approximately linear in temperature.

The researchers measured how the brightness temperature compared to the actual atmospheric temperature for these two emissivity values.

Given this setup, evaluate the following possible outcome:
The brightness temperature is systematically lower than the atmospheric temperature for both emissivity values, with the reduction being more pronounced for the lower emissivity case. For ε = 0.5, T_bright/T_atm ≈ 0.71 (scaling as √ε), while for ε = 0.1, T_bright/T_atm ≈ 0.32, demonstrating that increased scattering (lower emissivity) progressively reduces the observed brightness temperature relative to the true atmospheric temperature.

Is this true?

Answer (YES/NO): NO